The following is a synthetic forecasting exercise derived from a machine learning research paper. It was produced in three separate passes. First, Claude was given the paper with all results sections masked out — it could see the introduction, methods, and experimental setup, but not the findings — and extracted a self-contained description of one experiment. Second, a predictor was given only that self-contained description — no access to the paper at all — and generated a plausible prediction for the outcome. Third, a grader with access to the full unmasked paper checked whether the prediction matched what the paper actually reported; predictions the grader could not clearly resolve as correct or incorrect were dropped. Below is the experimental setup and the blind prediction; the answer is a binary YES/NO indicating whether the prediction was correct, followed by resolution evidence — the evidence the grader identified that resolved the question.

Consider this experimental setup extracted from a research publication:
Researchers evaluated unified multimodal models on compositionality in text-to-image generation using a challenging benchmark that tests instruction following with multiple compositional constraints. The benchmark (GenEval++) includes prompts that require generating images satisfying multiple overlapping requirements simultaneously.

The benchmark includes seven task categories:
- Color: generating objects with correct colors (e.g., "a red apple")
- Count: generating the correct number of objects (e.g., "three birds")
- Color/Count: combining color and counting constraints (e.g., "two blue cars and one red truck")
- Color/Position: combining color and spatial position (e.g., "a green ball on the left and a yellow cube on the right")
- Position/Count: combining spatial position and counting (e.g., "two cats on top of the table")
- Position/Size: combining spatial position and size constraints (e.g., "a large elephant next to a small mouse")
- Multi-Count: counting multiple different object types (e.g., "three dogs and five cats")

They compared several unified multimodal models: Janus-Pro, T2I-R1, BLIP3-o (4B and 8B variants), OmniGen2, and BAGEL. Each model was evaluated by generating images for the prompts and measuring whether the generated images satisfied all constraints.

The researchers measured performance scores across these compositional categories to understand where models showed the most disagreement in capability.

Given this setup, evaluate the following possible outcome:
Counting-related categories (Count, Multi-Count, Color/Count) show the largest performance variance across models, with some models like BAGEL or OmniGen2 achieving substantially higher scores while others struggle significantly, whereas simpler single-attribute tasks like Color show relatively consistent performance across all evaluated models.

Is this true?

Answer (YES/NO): NO